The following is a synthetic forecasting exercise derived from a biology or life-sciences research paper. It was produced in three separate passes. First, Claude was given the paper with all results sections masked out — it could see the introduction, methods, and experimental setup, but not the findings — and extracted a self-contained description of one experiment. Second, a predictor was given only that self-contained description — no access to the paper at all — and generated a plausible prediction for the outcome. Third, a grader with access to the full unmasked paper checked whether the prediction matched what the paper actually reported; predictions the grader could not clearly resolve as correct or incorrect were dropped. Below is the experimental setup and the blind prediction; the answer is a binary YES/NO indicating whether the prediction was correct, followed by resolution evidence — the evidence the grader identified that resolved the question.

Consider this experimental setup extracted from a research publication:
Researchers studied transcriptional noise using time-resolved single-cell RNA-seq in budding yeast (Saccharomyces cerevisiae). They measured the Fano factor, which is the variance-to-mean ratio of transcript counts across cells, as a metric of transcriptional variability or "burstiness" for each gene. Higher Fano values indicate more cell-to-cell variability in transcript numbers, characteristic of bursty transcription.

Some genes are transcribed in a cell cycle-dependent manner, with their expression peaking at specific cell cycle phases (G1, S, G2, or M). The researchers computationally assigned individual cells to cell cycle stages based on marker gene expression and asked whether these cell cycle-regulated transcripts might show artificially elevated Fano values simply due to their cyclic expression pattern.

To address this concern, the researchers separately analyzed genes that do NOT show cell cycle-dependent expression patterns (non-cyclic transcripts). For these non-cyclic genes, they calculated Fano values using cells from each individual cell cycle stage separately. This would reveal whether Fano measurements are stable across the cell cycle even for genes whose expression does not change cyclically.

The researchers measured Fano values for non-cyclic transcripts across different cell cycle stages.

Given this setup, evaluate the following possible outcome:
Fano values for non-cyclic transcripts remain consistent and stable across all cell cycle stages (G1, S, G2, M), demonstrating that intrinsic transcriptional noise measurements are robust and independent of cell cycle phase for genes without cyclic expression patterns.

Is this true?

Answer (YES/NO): YES